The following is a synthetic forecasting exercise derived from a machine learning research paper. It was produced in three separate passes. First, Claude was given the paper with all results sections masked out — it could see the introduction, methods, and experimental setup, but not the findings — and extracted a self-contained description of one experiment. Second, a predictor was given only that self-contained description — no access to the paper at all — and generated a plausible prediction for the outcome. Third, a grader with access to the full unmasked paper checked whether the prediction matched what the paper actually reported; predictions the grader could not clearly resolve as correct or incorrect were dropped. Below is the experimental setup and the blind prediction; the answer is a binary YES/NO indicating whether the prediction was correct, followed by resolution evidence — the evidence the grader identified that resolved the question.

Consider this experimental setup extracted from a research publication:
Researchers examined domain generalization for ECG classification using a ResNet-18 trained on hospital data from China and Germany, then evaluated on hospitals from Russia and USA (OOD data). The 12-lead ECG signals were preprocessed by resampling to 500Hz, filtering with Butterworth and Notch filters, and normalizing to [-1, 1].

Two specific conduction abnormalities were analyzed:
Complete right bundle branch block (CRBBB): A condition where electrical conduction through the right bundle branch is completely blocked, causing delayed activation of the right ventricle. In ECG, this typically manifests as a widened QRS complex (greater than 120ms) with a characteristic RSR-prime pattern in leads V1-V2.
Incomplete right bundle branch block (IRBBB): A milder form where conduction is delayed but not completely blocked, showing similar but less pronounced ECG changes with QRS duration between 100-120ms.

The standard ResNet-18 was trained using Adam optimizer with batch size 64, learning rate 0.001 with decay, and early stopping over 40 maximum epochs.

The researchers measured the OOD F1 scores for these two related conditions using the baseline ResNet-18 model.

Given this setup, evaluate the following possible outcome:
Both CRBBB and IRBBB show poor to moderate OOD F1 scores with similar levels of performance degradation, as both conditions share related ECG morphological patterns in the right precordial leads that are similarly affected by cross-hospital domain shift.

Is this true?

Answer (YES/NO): NO